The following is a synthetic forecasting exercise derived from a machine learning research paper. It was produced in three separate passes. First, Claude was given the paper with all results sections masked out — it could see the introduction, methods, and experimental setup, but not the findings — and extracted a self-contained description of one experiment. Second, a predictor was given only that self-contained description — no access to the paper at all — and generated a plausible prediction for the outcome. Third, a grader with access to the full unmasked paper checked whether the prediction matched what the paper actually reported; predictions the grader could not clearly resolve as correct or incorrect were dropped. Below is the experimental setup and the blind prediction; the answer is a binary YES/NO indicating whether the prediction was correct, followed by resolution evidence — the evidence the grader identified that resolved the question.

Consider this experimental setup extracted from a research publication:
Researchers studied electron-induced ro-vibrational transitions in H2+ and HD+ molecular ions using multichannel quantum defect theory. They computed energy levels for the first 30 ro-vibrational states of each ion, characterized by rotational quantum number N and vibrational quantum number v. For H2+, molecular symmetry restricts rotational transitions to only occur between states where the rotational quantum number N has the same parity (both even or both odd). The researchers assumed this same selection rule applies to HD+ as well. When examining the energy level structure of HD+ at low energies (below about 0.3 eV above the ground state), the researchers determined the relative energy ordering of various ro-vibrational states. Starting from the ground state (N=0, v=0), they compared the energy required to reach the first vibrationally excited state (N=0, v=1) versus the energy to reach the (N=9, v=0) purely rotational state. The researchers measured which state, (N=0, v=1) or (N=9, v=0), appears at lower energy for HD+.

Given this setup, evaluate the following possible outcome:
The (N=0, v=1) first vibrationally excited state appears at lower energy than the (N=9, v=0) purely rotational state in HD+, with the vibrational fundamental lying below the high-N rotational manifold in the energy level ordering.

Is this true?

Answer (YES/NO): NO